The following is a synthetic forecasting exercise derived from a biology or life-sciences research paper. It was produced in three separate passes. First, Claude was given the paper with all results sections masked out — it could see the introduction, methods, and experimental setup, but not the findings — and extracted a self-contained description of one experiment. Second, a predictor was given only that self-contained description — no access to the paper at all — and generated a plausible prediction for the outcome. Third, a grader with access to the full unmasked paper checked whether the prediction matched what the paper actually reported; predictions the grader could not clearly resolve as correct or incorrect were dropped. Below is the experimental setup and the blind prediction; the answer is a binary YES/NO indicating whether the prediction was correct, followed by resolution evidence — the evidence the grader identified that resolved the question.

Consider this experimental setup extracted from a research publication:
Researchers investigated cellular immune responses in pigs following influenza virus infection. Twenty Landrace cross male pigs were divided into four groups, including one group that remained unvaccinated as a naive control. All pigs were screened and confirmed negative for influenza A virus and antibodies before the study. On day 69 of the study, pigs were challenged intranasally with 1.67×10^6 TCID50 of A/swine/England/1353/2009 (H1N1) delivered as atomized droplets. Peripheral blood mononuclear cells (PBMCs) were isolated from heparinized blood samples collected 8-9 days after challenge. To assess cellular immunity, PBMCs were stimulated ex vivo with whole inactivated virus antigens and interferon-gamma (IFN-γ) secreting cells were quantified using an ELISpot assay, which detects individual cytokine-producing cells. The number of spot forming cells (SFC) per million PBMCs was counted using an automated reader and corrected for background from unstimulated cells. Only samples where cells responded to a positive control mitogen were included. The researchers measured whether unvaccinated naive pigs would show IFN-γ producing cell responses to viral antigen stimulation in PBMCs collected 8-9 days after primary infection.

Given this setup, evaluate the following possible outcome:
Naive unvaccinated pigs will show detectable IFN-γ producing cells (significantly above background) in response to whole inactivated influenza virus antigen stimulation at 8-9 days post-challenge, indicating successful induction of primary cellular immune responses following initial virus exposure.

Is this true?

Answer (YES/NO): NO